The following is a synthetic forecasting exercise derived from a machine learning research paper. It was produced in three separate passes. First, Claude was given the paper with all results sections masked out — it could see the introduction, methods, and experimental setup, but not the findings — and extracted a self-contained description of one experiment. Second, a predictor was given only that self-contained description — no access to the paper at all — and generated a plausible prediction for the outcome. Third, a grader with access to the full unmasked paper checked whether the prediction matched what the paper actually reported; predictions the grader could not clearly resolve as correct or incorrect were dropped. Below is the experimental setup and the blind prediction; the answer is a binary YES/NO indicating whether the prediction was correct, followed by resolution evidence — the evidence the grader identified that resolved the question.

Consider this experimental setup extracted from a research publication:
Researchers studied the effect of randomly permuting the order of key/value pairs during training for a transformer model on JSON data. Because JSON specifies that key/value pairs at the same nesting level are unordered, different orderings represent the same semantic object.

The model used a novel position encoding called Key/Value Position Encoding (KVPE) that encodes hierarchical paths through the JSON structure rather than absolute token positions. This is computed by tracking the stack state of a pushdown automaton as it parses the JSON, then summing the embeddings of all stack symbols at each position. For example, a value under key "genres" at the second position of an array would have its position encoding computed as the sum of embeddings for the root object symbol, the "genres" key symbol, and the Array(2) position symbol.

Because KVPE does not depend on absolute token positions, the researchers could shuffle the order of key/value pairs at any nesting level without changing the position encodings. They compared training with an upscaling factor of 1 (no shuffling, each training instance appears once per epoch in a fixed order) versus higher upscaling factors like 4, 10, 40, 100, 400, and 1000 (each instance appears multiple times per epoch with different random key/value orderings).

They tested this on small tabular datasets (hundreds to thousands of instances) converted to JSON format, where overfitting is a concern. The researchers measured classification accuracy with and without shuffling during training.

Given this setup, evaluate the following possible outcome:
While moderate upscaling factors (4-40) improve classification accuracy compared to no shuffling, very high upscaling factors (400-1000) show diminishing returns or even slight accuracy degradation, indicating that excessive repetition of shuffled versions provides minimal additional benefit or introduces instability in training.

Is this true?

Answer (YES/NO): NO